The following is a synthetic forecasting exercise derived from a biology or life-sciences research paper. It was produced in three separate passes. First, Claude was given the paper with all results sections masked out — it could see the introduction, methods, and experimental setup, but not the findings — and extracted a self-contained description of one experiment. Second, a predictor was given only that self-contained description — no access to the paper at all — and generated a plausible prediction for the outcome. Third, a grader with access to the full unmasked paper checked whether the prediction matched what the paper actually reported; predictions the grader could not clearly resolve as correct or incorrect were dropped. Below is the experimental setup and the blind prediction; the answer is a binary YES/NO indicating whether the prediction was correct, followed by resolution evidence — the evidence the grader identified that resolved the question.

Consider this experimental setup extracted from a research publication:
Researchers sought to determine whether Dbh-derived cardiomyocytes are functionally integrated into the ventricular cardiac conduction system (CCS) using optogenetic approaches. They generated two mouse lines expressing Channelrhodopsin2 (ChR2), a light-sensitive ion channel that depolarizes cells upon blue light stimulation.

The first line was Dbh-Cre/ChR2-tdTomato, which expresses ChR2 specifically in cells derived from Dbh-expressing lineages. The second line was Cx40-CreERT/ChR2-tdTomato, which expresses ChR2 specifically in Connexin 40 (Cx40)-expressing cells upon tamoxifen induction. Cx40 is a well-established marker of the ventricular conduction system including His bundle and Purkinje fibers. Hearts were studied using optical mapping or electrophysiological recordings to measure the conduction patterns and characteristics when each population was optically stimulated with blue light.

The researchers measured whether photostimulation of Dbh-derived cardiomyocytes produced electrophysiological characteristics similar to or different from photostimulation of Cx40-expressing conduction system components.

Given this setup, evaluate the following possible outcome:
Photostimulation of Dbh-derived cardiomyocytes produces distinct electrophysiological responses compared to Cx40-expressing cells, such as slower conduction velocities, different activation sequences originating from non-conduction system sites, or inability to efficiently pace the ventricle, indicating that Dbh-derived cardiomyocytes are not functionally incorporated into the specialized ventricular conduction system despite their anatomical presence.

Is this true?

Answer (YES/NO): NO